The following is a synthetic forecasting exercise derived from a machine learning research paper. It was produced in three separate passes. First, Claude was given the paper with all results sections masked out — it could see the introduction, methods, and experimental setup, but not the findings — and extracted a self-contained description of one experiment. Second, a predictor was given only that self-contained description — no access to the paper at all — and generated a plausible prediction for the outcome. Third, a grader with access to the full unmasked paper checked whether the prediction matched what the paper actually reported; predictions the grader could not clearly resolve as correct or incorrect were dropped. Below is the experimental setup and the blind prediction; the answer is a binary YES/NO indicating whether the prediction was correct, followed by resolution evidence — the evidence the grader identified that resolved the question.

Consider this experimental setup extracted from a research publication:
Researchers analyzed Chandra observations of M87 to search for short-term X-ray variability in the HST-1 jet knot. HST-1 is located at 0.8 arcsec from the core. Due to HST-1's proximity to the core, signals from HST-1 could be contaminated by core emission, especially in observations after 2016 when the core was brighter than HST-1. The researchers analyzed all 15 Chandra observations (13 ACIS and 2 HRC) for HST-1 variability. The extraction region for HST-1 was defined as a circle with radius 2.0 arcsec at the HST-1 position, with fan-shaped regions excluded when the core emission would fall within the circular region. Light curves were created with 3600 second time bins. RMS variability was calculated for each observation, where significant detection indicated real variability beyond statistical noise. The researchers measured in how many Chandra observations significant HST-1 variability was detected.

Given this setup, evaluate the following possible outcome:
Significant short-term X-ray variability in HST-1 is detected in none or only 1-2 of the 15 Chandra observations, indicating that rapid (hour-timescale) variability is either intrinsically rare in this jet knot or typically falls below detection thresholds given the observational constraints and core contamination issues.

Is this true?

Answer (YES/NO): YES